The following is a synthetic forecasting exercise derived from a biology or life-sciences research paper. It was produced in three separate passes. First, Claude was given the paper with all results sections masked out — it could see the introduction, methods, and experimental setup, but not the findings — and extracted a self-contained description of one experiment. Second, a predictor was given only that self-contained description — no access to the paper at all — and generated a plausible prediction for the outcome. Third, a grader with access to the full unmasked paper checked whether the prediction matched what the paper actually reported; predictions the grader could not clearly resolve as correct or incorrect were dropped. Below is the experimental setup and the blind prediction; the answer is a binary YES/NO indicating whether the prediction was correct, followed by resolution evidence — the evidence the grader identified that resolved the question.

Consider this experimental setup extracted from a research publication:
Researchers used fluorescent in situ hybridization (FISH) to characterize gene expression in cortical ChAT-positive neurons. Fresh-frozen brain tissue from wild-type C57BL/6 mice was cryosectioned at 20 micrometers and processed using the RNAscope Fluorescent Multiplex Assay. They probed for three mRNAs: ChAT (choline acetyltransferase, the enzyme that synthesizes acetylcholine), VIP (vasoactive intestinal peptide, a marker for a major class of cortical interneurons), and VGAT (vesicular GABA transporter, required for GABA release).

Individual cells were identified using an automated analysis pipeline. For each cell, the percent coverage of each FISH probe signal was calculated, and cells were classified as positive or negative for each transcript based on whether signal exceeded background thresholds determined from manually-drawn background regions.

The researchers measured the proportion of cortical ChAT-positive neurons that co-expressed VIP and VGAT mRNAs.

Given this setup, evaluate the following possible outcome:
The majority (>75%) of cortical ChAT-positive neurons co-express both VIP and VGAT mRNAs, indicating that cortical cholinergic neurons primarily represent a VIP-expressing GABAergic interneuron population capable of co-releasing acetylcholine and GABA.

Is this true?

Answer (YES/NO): YES